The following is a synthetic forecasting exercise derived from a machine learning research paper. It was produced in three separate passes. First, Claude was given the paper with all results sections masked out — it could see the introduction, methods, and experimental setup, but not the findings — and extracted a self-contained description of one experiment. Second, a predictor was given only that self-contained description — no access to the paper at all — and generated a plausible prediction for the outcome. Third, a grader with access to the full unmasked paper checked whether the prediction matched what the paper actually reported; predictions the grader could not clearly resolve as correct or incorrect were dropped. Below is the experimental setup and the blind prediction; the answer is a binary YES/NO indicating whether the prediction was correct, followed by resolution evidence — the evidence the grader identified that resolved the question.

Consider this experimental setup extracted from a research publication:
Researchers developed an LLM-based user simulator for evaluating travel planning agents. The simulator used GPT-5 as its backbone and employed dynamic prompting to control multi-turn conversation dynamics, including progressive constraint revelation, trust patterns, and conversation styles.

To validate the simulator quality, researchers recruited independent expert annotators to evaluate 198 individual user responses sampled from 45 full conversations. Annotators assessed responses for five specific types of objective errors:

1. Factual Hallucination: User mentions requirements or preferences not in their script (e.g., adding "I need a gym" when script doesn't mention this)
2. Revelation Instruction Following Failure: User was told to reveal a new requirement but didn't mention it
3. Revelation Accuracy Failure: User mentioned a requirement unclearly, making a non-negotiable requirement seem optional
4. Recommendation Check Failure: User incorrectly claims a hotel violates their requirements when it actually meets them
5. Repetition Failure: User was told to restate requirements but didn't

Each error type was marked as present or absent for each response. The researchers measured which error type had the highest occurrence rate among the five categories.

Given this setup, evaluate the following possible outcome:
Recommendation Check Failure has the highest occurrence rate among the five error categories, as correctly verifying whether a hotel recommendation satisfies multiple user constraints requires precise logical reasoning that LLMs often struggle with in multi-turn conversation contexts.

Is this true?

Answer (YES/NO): NO